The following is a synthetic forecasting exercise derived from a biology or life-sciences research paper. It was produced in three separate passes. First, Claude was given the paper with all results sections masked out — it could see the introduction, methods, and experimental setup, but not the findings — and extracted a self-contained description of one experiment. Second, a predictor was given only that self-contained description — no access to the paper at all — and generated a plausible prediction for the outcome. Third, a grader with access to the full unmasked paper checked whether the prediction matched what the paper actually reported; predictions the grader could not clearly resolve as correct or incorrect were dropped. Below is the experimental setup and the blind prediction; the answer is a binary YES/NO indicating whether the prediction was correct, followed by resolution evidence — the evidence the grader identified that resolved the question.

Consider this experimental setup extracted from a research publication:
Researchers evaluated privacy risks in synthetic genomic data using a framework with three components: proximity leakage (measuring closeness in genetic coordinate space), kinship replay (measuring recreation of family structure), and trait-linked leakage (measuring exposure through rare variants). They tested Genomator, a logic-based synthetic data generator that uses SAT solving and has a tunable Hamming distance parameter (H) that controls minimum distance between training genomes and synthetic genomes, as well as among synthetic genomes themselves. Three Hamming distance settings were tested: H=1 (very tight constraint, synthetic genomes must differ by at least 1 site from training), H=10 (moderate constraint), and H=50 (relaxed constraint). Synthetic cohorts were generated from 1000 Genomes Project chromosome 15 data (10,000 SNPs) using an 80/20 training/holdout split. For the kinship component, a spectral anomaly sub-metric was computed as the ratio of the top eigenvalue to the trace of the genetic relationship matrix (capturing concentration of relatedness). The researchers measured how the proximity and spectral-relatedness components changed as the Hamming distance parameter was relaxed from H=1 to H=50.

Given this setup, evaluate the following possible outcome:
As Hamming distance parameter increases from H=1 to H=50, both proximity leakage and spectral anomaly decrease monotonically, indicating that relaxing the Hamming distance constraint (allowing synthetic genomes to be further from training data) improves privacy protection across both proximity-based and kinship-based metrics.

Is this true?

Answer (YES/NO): NO